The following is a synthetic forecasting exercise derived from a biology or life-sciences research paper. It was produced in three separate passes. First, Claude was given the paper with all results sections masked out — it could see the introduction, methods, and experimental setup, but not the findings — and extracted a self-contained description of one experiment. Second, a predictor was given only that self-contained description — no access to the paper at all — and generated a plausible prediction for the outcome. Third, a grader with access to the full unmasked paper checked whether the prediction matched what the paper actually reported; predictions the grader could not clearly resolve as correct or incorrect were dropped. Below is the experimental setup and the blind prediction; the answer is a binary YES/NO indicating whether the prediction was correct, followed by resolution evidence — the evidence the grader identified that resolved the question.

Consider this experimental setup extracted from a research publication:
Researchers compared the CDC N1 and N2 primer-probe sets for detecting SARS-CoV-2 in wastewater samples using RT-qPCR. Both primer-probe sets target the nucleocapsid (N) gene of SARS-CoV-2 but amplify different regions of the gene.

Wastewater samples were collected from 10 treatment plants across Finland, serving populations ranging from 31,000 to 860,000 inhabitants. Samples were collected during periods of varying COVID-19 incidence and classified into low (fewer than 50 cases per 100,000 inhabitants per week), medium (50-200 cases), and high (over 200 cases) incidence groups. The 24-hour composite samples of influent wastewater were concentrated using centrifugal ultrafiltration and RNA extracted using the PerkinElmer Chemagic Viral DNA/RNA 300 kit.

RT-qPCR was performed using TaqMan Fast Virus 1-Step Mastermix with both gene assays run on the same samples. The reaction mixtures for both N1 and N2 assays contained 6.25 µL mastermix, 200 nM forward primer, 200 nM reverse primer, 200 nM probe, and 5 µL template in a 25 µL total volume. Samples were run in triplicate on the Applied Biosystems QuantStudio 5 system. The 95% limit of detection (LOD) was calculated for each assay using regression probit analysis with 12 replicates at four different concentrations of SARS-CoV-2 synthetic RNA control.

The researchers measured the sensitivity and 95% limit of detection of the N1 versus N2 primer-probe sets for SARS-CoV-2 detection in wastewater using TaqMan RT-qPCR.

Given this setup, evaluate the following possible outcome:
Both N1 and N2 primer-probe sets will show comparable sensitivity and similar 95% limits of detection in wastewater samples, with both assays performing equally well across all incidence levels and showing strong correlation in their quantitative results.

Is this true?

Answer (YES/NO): NO